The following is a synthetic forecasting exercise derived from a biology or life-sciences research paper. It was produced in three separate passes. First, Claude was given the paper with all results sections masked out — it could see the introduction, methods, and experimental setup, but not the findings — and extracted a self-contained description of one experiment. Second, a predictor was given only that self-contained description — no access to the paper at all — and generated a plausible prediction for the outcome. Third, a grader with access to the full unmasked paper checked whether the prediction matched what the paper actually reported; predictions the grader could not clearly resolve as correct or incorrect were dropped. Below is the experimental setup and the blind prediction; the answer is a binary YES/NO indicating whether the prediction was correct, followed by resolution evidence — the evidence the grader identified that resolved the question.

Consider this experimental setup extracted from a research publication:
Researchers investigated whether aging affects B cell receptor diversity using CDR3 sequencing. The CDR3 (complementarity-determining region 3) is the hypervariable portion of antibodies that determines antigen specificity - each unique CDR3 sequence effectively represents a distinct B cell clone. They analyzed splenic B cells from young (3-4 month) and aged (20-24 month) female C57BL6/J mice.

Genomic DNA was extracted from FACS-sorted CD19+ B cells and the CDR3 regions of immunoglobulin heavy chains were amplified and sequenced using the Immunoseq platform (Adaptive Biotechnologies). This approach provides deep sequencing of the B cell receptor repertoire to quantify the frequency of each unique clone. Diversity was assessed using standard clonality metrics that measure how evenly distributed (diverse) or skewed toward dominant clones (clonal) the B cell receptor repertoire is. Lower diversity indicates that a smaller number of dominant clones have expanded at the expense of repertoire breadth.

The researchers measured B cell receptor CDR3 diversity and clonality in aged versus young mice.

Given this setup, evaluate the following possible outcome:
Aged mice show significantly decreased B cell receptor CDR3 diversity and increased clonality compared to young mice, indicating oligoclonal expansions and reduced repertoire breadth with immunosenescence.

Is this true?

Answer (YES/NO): YES